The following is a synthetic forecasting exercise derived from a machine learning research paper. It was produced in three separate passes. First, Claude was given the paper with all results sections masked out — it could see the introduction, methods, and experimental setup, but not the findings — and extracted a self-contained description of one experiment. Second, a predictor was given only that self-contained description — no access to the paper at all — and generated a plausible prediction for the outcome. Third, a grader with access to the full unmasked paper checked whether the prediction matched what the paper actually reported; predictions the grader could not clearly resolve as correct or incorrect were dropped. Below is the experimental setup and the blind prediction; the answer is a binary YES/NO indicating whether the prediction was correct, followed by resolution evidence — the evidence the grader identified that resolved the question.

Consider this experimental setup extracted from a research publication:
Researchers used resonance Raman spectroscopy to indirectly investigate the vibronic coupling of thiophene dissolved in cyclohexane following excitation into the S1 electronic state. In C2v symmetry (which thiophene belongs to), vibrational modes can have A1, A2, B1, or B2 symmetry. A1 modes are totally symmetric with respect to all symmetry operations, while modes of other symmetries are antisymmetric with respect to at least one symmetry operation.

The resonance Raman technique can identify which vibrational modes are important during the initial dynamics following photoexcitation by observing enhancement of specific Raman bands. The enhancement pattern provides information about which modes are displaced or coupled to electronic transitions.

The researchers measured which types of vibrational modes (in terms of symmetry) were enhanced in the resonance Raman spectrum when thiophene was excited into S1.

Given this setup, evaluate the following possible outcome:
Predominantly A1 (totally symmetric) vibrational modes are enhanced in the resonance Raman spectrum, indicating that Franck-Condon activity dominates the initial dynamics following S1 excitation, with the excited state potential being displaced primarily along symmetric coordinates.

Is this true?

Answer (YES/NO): NO